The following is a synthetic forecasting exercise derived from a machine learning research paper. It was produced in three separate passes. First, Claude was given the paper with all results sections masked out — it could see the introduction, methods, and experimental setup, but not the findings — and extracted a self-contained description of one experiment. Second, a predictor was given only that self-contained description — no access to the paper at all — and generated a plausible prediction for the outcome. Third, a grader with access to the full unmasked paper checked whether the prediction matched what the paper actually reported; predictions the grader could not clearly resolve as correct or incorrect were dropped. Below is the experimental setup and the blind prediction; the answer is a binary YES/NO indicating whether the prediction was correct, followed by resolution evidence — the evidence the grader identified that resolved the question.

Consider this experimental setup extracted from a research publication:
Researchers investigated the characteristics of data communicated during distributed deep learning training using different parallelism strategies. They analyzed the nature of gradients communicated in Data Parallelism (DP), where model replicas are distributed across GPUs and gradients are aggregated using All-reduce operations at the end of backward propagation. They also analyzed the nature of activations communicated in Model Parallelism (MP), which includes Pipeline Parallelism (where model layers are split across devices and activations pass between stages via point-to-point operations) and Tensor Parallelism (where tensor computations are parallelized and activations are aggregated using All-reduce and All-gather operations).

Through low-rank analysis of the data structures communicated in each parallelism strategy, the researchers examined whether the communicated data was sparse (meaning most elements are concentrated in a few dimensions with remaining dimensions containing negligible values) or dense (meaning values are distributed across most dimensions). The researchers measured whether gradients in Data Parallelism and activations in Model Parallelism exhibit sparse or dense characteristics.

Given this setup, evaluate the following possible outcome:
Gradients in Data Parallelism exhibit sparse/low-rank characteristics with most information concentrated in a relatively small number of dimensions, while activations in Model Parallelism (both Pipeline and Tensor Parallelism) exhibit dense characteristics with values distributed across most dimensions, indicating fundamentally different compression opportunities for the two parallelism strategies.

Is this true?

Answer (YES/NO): YES